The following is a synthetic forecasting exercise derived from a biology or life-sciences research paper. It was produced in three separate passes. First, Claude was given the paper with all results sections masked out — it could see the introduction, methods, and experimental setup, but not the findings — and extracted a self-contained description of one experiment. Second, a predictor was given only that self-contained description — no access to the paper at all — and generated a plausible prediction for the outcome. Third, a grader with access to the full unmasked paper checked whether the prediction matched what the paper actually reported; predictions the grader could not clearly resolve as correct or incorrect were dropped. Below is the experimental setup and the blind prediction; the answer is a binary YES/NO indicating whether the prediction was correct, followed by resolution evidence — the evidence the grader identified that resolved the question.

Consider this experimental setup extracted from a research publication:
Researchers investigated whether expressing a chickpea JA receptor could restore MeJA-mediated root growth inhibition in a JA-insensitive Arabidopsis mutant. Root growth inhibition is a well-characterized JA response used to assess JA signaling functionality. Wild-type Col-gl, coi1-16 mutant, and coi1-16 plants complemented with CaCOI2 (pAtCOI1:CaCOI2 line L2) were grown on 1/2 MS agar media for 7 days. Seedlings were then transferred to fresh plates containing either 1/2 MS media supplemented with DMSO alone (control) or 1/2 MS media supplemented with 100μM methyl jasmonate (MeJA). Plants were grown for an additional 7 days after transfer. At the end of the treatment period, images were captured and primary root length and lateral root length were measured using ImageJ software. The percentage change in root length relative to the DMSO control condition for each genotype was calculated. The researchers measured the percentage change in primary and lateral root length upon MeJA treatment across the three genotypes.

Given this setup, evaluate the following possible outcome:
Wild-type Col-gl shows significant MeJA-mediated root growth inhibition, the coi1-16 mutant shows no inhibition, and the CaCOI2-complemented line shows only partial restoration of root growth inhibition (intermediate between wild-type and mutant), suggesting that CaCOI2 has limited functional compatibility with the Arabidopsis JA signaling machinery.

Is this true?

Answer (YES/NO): NO